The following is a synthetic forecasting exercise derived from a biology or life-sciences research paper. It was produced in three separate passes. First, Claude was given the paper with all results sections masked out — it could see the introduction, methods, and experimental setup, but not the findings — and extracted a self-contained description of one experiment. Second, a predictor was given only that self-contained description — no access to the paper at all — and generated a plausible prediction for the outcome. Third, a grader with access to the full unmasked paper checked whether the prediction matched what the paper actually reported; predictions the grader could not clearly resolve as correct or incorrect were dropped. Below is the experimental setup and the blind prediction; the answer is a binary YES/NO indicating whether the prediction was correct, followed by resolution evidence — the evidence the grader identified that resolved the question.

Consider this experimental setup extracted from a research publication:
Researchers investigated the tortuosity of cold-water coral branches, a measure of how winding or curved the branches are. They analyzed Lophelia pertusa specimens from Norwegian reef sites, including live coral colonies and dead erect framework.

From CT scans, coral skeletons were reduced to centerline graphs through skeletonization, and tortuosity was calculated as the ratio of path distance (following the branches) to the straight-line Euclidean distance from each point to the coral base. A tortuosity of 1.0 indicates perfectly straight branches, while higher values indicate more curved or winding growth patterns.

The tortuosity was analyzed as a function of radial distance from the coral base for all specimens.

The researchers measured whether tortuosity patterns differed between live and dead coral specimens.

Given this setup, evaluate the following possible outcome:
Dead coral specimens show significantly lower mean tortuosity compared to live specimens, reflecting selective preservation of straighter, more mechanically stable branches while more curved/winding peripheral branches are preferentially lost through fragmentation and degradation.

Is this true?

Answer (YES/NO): NO